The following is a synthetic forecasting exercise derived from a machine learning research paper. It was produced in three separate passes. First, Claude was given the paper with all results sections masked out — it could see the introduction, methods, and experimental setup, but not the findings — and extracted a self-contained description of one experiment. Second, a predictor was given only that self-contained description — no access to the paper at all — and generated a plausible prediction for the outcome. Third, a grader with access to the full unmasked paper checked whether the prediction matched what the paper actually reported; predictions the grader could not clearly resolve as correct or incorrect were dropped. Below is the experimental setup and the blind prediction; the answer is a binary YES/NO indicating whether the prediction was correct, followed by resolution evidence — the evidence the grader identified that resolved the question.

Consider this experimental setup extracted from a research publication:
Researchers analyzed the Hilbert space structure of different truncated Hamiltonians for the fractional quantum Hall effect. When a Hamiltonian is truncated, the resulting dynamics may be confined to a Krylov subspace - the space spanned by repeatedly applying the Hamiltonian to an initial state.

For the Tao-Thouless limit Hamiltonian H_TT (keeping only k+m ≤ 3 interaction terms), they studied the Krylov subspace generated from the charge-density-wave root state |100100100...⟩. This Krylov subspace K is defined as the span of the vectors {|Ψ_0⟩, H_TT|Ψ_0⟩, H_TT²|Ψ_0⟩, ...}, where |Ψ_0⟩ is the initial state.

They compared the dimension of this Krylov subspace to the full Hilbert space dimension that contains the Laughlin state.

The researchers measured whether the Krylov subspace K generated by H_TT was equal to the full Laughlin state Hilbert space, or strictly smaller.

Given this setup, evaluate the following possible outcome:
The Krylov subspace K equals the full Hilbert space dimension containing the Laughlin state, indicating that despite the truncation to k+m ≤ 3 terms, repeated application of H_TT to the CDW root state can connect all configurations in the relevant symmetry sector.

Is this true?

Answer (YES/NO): NO